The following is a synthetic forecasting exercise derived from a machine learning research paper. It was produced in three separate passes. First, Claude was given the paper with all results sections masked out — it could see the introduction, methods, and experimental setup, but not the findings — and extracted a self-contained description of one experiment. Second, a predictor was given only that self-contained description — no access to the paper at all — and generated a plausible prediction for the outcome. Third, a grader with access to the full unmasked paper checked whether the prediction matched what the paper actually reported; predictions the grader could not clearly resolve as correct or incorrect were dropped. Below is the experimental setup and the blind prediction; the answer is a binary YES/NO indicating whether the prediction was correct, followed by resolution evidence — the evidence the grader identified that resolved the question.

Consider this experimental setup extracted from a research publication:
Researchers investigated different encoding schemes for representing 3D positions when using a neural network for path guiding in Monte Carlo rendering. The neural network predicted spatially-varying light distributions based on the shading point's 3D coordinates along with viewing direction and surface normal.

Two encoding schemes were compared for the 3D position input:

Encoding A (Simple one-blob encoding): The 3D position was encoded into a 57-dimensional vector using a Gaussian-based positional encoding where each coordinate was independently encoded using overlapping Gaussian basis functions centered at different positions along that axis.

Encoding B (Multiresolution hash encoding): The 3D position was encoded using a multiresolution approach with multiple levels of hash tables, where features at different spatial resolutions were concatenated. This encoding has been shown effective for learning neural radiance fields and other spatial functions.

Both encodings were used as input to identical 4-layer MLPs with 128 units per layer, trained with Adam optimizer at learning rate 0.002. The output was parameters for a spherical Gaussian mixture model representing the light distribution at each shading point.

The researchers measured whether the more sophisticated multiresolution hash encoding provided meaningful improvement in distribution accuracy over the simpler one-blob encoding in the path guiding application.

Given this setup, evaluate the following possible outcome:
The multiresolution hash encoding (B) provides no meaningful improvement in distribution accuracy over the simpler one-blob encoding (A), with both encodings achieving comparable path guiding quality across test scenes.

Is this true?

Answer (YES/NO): YES